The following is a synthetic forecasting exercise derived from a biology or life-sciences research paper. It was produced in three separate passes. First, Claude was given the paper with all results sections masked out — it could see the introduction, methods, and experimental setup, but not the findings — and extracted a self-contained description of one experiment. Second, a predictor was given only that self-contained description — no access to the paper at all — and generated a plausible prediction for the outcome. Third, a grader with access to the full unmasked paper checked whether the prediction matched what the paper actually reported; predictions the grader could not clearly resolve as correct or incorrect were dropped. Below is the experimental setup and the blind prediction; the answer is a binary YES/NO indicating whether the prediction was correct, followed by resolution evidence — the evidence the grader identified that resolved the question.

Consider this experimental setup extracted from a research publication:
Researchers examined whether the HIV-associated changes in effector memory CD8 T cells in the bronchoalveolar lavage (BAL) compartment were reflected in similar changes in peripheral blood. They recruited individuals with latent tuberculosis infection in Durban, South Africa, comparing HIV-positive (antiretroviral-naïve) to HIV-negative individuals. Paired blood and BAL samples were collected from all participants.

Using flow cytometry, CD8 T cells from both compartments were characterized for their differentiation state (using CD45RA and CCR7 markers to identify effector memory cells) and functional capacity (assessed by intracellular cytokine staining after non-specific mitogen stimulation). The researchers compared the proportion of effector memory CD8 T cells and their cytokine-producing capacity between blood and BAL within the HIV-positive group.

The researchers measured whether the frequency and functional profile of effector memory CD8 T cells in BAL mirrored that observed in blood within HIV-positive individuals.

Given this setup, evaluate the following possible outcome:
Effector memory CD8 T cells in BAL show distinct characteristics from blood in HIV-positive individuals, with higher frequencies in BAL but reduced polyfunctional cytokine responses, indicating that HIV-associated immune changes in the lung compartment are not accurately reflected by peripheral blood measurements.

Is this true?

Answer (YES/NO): NO